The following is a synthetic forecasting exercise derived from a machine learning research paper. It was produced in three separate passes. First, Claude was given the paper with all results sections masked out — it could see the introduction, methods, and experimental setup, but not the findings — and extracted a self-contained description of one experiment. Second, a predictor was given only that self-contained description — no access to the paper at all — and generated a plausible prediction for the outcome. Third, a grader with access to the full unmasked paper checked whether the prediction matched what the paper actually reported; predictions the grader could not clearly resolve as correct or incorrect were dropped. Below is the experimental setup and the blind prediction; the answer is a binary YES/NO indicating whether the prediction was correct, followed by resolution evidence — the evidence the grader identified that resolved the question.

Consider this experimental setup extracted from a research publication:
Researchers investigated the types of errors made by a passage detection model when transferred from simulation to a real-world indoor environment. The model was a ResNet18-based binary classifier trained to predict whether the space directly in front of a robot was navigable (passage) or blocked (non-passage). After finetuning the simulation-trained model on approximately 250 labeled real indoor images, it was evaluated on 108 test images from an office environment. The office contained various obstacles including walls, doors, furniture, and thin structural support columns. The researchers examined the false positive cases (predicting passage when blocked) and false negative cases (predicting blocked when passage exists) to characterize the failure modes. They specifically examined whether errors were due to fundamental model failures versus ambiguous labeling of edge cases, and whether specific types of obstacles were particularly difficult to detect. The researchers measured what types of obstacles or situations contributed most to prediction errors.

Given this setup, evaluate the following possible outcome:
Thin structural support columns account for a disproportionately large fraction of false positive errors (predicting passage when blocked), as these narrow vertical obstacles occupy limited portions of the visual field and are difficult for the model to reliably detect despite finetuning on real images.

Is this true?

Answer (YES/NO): NO